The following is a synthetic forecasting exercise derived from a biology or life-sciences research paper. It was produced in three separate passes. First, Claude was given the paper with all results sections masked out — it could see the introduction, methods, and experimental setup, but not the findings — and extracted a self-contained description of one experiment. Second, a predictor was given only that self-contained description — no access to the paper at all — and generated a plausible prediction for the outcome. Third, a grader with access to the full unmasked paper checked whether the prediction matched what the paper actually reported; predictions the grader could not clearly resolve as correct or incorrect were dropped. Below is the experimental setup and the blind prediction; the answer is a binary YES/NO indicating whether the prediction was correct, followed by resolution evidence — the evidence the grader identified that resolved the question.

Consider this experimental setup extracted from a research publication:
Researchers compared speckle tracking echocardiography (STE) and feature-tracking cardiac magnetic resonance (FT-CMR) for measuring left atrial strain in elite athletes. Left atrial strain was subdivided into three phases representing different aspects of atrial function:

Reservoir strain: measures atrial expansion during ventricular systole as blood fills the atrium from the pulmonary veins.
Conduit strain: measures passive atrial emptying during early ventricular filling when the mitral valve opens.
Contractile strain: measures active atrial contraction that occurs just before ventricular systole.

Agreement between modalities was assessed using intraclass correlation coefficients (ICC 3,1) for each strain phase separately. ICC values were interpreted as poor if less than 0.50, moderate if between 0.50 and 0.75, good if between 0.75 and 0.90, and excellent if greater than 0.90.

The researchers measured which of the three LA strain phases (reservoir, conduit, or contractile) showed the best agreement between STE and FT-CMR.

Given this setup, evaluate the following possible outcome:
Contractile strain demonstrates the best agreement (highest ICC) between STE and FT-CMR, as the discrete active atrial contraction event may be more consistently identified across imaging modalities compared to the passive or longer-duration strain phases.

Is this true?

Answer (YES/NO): YES